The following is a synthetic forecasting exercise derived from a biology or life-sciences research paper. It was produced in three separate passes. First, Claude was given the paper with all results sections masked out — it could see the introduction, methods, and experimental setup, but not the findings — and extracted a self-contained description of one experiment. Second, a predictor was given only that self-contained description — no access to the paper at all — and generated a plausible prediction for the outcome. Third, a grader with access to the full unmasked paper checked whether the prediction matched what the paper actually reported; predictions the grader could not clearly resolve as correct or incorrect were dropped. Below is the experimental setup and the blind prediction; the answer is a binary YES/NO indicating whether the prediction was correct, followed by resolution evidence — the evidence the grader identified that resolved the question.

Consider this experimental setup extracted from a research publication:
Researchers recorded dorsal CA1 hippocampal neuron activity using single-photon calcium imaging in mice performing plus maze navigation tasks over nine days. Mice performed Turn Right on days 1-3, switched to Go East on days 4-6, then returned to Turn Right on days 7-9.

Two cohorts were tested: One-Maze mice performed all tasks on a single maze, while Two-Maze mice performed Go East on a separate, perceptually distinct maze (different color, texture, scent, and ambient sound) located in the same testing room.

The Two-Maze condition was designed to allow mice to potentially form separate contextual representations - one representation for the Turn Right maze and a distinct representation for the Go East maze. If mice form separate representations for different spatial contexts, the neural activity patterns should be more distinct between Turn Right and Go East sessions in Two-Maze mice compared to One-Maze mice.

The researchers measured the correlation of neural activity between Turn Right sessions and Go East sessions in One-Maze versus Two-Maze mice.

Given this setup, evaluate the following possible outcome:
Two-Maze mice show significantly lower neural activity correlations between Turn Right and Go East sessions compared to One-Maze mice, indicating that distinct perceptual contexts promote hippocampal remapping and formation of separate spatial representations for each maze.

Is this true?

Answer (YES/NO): YES